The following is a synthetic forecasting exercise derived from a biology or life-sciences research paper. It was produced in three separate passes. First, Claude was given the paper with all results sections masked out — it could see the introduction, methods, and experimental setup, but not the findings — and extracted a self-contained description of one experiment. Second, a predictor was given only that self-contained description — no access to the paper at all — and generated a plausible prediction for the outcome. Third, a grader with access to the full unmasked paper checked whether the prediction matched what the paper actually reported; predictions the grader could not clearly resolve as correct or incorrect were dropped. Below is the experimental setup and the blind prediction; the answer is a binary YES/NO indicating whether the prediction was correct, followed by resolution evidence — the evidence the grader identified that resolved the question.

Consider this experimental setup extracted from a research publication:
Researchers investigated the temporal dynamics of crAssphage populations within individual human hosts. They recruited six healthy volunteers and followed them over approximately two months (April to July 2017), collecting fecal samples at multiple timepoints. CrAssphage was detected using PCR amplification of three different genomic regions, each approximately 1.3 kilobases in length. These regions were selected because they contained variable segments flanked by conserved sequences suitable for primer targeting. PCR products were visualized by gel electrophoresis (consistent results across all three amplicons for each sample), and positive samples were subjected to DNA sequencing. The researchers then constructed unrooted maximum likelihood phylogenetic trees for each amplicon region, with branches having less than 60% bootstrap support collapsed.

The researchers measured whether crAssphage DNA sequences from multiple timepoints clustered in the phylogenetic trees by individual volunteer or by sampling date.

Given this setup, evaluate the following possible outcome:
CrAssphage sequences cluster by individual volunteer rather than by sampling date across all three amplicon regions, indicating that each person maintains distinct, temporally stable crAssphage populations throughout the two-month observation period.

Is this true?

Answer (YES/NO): YES